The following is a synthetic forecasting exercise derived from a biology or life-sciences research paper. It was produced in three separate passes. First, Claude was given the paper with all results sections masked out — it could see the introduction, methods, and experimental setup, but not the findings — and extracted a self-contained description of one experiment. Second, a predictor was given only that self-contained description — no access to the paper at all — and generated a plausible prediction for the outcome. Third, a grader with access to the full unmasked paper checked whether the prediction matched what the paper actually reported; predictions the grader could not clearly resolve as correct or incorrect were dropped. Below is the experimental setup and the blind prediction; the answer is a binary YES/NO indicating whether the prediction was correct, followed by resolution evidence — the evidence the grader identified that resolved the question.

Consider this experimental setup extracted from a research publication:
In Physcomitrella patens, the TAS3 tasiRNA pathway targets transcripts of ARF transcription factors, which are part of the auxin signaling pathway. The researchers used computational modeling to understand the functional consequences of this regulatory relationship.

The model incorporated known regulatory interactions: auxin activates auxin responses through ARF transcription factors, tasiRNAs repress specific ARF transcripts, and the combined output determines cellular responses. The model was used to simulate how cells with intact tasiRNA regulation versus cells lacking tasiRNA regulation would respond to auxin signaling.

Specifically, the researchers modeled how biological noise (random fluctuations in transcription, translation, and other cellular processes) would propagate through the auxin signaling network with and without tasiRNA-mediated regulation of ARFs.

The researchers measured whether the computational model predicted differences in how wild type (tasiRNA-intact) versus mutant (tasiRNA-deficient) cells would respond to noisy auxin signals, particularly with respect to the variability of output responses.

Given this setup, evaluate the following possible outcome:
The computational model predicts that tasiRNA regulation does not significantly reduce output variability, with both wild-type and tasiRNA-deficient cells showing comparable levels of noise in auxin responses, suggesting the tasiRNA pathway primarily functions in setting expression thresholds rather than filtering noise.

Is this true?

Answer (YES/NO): NO